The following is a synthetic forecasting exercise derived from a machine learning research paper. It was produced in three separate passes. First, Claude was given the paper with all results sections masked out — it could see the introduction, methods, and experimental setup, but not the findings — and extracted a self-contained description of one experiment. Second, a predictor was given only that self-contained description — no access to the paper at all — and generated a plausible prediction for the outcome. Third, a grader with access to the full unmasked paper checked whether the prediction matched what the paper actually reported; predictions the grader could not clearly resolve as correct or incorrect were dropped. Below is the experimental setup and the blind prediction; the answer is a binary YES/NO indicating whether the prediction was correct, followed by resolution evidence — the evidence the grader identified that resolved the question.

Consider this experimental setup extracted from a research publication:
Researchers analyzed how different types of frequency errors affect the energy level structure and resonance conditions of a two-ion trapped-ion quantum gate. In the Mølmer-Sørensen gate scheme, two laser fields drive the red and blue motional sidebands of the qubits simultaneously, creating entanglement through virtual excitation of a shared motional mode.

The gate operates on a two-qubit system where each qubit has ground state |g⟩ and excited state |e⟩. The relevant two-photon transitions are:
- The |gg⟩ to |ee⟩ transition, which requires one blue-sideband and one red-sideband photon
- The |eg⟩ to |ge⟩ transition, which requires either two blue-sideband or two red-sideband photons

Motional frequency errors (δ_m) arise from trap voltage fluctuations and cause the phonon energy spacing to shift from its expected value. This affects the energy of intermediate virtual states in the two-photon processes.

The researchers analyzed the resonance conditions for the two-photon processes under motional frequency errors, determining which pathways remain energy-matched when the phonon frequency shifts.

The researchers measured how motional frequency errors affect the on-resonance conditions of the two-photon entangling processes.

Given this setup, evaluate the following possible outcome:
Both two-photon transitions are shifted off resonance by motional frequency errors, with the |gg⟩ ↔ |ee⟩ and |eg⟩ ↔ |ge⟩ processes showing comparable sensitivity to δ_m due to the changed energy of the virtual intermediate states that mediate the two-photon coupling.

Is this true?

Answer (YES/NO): NO